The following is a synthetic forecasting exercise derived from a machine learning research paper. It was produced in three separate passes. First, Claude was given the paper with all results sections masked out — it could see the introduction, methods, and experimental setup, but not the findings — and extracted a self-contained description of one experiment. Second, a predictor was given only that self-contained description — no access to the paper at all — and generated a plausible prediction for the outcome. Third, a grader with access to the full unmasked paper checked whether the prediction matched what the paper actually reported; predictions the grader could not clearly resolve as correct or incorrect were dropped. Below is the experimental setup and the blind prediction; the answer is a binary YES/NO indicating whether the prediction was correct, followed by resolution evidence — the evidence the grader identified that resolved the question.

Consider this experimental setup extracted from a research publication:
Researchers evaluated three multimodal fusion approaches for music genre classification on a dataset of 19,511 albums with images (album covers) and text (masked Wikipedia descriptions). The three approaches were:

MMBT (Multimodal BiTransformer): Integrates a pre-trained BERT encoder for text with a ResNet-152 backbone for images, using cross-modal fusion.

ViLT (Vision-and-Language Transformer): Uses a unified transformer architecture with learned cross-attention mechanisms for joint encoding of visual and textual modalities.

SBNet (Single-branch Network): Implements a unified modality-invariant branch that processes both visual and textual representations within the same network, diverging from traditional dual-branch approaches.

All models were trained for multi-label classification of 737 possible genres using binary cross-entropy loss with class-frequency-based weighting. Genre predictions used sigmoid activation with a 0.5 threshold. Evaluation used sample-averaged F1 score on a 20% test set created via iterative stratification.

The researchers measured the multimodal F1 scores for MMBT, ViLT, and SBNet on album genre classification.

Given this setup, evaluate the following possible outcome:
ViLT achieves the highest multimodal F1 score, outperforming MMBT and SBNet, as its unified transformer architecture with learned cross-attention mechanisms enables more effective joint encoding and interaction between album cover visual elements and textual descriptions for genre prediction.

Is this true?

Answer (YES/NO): NO